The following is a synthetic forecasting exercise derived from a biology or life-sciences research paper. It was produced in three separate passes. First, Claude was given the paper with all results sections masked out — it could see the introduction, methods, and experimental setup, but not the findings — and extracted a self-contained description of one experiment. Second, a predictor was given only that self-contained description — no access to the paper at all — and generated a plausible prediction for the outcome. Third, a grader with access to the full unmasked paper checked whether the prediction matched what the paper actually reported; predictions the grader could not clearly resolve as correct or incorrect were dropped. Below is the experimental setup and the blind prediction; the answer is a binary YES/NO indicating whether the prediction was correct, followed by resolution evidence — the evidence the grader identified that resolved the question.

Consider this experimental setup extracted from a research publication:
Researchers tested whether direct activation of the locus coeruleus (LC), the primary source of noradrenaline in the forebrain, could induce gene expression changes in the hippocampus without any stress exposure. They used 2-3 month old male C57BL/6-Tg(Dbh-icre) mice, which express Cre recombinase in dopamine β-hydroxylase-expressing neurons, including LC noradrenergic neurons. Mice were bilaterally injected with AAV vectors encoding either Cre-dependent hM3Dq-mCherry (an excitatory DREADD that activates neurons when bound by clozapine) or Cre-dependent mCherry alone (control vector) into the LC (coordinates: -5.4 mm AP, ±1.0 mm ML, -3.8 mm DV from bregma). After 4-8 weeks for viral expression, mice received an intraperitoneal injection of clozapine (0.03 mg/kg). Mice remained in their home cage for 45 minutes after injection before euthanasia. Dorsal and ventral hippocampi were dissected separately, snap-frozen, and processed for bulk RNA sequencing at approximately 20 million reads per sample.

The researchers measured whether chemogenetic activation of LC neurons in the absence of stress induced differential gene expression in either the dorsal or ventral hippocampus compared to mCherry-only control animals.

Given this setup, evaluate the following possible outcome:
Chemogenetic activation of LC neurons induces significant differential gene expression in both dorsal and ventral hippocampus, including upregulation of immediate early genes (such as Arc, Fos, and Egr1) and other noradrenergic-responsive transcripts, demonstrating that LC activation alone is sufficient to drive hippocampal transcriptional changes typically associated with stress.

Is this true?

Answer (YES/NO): NO